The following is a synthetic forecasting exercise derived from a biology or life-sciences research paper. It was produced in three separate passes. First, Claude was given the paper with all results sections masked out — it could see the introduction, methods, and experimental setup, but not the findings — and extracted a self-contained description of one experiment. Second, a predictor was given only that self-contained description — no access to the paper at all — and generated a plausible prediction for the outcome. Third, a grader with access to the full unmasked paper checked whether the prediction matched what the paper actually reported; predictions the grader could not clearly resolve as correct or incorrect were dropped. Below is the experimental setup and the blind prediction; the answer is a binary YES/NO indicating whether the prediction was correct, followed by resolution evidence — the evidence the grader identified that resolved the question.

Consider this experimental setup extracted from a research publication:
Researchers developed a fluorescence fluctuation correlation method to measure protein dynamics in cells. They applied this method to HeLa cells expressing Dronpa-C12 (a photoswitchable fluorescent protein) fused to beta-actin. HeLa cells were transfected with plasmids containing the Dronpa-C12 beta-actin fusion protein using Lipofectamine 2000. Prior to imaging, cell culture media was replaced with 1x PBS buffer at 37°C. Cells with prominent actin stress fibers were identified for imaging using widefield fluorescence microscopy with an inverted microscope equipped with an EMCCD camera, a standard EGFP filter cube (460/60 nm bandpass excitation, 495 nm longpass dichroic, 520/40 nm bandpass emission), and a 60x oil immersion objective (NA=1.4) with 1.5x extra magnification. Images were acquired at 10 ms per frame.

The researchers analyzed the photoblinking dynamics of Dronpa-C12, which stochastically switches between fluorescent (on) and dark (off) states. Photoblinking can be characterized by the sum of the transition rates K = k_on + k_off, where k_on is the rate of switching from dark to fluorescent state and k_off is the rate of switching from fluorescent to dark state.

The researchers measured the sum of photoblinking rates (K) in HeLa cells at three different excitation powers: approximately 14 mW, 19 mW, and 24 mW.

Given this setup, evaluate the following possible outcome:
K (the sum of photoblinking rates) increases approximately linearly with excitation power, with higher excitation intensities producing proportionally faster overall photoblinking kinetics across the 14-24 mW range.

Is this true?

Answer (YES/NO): NO